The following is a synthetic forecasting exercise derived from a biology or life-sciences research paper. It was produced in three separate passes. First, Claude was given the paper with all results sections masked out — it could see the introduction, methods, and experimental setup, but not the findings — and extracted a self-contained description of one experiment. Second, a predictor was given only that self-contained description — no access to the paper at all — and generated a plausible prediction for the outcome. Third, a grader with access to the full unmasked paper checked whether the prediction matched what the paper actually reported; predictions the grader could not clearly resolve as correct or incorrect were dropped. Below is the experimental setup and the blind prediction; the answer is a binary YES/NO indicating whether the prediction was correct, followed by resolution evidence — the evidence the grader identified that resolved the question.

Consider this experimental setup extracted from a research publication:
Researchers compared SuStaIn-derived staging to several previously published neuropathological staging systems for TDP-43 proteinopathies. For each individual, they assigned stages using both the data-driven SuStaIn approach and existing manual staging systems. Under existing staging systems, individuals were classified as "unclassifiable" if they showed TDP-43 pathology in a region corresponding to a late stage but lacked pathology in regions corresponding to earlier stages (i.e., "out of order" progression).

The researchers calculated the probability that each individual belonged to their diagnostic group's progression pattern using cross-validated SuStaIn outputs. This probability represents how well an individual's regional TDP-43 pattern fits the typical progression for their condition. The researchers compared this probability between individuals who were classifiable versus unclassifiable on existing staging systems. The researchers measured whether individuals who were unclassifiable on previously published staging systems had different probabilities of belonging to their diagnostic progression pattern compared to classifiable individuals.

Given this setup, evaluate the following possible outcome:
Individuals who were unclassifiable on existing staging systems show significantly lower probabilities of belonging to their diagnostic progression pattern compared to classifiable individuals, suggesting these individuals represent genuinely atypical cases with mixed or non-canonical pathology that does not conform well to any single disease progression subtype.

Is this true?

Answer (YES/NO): NO